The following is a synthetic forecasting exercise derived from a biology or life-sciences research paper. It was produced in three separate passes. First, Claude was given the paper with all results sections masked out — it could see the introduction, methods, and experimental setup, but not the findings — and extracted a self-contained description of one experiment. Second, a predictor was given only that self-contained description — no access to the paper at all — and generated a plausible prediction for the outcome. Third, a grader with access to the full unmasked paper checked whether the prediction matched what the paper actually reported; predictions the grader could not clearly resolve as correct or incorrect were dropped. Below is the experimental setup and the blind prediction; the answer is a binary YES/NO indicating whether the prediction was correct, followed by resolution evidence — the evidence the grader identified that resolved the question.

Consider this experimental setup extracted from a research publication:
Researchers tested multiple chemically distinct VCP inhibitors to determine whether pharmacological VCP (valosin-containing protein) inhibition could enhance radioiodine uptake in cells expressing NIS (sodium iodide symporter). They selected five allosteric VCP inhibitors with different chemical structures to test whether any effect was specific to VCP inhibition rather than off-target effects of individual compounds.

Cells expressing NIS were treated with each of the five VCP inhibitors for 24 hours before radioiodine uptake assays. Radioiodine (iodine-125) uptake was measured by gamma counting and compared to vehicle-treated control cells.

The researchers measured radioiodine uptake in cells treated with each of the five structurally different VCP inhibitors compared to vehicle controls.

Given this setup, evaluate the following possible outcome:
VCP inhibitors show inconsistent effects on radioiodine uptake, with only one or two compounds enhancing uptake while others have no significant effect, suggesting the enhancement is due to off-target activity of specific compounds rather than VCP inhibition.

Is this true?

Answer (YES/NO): NO